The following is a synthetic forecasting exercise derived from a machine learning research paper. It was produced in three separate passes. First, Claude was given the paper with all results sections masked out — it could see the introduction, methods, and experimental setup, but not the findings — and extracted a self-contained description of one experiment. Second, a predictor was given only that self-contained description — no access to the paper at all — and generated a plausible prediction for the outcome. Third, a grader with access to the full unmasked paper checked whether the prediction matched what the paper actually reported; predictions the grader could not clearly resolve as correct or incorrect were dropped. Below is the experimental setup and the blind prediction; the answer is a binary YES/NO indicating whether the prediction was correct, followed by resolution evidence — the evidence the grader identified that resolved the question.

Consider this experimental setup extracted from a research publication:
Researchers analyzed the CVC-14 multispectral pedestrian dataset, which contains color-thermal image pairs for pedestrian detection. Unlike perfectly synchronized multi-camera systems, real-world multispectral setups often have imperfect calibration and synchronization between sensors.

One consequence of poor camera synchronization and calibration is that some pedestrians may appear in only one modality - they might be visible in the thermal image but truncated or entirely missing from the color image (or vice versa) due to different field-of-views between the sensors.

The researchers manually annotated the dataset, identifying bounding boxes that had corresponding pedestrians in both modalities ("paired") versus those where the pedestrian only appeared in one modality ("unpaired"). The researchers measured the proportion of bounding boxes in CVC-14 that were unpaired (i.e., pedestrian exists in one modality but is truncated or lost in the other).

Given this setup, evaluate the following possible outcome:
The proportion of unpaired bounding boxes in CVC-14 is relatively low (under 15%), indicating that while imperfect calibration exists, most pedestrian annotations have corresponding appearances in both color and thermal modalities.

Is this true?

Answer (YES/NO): YES